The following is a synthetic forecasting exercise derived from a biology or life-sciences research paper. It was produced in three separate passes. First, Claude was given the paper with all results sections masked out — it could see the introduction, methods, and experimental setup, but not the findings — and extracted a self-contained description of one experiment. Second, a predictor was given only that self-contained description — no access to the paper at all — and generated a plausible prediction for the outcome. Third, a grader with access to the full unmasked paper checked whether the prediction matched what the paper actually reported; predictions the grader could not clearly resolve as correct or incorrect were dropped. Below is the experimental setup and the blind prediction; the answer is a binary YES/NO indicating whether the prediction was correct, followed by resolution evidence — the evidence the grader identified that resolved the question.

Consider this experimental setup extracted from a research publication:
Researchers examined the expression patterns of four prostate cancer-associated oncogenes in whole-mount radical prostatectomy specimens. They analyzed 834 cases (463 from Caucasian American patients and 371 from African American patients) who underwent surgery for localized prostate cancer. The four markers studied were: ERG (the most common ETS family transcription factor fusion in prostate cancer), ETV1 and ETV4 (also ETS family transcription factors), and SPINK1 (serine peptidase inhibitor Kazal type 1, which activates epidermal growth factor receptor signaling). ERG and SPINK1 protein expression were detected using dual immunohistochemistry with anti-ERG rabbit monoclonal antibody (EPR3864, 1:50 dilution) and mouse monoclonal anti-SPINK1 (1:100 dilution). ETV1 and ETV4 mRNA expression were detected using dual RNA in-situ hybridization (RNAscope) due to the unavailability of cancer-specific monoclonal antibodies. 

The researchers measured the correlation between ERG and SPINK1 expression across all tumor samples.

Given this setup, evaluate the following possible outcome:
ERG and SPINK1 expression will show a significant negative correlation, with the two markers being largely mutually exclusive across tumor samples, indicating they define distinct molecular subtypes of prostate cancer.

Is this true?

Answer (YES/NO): YES